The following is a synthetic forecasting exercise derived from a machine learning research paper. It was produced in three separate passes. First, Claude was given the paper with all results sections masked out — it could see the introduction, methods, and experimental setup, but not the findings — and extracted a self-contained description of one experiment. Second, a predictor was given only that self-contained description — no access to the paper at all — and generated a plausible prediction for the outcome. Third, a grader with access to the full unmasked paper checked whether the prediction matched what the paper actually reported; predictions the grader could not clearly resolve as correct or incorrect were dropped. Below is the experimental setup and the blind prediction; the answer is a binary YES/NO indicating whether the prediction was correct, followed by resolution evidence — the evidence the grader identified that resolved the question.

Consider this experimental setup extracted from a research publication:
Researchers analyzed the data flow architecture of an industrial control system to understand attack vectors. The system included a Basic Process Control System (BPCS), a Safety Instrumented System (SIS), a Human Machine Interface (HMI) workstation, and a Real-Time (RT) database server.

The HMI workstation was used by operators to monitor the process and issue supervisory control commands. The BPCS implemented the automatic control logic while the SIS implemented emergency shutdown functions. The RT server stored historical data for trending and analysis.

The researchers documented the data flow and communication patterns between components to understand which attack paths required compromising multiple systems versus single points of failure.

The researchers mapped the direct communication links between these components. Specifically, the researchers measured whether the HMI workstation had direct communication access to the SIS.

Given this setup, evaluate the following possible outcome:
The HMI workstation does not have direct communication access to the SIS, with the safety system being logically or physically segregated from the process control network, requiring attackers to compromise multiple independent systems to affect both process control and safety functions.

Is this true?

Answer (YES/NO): YES